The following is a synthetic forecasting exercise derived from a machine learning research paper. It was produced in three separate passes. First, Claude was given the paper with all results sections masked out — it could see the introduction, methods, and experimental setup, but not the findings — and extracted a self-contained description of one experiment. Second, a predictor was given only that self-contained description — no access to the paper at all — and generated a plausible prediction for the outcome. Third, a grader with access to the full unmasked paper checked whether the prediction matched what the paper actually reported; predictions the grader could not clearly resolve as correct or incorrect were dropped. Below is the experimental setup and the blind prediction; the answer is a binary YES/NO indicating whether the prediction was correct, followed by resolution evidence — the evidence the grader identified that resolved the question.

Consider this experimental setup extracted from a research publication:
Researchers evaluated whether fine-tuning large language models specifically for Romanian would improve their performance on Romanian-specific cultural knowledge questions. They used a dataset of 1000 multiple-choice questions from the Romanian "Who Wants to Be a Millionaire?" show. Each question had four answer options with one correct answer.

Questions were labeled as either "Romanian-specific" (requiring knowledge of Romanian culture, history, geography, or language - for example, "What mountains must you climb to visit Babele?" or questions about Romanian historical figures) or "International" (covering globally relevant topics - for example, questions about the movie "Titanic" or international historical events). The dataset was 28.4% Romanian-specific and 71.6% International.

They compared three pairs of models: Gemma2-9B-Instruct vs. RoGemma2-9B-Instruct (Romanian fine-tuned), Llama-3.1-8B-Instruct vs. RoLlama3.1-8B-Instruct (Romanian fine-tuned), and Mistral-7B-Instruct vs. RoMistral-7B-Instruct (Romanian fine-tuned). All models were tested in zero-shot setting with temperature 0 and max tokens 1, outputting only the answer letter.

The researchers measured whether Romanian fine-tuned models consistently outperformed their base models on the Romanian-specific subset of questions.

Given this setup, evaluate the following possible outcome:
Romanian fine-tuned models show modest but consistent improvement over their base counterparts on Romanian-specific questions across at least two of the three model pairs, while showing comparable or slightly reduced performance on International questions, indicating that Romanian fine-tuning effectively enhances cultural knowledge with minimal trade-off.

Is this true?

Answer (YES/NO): NO